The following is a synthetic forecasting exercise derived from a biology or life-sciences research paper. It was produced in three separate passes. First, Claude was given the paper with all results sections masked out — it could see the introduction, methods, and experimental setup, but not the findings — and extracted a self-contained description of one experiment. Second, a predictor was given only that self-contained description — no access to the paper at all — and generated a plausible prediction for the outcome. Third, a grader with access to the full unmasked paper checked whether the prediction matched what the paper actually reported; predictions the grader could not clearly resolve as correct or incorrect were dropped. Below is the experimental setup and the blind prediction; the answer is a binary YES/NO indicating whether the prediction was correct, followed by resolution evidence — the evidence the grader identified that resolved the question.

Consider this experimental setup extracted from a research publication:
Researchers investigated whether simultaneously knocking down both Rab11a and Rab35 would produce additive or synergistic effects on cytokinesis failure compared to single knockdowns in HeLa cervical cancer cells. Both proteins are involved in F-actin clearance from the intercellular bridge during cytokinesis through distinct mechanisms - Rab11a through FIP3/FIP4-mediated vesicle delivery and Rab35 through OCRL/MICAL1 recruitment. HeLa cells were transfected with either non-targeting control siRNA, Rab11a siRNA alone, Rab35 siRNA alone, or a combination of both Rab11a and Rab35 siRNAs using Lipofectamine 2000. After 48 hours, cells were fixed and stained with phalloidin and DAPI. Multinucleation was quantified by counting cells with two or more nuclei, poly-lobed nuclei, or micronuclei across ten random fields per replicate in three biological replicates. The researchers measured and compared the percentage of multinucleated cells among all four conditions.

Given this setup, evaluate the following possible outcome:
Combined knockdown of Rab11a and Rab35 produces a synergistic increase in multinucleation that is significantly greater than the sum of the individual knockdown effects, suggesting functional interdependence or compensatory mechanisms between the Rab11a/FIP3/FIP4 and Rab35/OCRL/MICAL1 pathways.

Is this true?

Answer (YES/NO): NO